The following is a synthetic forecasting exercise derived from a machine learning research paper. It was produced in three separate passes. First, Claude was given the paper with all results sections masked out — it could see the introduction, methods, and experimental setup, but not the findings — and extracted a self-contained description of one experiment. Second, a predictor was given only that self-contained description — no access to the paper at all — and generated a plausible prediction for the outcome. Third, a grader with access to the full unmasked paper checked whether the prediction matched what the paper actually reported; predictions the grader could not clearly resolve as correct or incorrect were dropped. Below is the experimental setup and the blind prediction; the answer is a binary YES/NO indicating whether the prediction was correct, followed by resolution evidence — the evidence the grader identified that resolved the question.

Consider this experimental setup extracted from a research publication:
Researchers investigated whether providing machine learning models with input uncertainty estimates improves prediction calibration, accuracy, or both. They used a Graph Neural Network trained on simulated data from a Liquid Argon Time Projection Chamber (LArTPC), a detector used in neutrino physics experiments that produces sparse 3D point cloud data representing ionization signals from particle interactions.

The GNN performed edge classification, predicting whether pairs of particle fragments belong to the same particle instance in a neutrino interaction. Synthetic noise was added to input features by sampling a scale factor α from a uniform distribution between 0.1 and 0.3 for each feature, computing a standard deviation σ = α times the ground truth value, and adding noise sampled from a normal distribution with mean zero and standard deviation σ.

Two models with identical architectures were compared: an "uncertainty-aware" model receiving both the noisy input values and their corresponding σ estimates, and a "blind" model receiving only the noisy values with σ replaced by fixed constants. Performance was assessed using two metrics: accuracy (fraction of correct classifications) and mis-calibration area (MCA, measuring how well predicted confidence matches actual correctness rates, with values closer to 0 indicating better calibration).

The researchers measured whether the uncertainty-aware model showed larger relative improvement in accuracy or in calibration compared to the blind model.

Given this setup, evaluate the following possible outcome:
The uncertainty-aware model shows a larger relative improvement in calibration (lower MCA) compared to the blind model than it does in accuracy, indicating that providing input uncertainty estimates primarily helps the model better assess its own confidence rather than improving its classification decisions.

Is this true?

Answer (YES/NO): NO